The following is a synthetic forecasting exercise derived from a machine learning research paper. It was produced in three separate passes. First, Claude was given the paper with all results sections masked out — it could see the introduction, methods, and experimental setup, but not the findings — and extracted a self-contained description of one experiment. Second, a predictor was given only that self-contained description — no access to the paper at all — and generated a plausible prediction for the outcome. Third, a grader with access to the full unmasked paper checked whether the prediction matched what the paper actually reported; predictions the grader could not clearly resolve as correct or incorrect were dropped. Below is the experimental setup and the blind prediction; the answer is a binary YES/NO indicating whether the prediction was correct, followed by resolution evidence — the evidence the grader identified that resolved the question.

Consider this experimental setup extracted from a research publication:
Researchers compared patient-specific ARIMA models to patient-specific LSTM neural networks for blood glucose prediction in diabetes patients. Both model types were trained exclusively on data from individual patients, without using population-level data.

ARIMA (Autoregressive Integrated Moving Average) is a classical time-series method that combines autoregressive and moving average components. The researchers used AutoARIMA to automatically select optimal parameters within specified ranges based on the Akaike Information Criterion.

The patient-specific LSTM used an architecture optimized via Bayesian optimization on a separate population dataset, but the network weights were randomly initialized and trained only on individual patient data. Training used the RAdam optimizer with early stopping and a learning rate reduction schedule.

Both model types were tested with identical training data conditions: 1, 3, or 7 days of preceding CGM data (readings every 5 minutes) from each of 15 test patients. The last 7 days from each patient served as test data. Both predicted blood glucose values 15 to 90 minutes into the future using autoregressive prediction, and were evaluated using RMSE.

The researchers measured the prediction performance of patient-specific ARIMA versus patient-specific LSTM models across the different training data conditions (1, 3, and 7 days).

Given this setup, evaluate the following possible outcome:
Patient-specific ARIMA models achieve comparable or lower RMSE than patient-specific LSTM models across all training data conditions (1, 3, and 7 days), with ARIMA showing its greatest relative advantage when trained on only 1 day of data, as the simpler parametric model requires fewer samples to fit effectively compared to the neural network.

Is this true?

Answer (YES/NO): NO